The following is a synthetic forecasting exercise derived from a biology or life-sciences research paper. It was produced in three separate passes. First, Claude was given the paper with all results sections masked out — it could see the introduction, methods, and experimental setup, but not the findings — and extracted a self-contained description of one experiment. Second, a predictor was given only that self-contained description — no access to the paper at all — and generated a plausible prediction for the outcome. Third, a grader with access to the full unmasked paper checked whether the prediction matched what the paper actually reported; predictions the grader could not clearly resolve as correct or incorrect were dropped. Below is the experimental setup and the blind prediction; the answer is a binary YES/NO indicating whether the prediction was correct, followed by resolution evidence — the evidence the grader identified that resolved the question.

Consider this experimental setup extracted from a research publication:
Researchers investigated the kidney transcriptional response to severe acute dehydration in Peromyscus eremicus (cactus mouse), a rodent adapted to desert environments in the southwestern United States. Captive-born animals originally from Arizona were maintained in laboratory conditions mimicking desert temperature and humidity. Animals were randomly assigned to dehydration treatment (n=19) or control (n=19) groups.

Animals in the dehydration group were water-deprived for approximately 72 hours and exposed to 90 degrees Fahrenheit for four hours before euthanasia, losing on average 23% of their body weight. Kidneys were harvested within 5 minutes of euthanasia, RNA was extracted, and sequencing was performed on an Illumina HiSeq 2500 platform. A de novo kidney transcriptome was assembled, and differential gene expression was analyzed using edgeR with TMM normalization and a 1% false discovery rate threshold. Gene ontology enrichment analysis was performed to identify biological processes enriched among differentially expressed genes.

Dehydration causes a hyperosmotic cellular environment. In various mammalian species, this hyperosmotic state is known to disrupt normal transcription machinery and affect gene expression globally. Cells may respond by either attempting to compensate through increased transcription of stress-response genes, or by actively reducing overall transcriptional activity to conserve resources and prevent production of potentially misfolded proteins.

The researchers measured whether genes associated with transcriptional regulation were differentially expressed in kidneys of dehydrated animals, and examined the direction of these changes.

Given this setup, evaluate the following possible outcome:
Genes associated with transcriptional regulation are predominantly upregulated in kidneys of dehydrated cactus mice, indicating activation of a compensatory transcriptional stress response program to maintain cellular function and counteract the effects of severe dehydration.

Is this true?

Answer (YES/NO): NO